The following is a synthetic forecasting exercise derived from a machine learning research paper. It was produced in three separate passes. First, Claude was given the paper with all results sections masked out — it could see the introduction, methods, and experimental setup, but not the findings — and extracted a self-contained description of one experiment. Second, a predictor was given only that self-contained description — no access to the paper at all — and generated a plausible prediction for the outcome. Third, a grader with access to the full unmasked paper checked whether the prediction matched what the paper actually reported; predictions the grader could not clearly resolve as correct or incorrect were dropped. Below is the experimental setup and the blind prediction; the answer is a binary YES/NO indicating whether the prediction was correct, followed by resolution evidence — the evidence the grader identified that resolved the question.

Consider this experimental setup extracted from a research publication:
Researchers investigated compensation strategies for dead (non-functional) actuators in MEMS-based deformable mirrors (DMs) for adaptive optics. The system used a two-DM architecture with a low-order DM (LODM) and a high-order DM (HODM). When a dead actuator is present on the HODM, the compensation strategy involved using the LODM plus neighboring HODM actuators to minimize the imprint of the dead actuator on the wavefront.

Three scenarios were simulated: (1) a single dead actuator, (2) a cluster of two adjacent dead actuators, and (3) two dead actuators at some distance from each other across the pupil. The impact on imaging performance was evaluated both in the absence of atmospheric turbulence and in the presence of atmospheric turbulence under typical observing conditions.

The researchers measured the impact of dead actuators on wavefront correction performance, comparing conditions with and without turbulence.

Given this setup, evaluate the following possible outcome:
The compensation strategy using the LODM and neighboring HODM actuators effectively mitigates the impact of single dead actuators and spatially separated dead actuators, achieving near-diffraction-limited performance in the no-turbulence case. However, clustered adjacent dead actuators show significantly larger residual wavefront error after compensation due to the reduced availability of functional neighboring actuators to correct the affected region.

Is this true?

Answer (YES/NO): NO